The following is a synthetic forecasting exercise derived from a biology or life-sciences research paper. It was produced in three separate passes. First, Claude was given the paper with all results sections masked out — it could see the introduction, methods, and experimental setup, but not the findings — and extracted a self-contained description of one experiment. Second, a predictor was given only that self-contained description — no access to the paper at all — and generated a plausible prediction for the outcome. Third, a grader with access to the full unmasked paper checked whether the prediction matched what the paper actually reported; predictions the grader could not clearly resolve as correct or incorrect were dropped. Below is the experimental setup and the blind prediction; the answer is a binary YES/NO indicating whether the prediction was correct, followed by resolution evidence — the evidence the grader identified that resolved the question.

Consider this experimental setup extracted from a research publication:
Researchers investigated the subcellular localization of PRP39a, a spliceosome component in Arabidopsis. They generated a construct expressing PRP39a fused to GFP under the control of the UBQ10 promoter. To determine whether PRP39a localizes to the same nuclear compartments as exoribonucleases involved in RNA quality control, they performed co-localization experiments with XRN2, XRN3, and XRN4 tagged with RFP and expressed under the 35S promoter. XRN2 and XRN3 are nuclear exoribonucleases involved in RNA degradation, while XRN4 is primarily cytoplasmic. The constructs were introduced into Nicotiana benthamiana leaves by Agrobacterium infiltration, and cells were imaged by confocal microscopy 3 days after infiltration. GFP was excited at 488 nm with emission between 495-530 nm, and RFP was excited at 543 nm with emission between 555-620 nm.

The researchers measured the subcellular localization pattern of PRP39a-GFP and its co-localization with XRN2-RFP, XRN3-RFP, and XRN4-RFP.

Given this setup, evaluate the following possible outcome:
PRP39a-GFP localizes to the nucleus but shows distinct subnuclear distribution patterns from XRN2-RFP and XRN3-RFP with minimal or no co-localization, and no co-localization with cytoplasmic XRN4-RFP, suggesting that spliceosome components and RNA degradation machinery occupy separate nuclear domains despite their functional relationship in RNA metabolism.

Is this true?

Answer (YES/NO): NO